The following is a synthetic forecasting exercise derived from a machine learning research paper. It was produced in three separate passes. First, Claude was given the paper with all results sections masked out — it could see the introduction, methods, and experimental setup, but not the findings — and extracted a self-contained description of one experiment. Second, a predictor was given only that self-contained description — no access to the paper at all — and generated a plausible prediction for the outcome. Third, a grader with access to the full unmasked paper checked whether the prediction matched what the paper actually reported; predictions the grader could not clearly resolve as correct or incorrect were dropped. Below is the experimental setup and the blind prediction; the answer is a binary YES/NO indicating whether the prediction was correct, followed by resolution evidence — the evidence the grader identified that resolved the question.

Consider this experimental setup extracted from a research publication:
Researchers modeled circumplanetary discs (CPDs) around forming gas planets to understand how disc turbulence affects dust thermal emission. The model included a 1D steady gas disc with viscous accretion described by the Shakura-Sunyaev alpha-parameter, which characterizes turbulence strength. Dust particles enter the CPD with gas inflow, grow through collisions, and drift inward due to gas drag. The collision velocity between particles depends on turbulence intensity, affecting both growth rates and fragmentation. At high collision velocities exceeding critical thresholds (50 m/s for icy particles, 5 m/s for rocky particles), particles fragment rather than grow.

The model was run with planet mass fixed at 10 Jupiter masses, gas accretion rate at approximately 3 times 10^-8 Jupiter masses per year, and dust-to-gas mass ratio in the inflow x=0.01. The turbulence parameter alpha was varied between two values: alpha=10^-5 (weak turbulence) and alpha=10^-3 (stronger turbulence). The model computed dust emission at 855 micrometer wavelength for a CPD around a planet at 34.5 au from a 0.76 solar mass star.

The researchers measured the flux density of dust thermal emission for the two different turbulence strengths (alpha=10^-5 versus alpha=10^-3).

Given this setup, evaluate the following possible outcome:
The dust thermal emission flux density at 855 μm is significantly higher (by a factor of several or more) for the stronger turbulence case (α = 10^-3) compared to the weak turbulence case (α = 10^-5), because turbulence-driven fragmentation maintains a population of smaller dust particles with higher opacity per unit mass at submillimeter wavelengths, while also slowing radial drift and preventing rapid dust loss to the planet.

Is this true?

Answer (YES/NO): NO